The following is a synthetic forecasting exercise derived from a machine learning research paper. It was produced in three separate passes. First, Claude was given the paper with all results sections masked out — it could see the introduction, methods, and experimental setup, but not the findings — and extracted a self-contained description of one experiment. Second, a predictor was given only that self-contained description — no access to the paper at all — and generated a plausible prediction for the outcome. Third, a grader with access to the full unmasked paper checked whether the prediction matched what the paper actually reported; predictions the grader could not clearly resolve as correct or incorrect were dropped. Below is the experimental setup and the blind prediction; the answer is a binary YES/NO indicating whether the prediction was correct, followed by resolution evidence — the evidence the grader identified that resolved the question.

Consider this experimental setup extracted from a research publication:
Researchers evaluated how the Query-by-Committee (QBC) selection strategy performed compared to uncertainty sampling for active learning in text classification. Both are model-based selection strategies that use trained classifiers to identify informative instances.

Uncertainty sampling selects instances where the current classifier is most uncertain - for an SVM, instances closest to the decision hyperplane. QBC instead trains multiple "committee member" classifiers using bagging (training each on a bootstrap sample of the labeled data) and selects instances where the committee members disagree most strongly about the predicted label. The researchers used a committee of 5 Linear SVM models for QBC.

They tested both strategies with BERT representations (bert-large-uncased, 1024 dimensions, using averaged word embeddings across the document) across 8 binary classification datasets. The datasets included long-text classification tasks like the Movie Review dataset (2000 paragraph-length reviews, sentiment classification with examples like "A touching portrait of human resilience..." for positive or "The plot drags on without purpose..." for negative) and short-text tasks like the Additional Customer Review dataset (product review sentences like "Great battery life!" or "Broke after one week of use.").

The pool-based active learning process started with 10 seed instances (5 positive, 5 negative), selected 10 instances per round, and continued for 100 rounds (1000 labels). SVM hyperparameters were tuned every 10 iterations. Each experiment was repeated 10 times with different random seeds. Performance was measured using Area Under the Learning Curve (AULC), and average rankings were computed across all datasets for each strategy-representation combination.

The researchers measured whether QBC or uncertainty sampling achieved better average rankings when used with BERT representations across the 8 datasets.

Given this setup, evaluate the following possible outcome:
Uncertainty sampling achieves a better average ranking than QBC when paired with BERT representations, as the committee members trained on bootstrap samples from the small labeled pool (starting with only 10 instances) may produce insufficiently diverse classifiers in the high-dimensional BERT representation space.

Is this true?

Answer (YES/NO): YES